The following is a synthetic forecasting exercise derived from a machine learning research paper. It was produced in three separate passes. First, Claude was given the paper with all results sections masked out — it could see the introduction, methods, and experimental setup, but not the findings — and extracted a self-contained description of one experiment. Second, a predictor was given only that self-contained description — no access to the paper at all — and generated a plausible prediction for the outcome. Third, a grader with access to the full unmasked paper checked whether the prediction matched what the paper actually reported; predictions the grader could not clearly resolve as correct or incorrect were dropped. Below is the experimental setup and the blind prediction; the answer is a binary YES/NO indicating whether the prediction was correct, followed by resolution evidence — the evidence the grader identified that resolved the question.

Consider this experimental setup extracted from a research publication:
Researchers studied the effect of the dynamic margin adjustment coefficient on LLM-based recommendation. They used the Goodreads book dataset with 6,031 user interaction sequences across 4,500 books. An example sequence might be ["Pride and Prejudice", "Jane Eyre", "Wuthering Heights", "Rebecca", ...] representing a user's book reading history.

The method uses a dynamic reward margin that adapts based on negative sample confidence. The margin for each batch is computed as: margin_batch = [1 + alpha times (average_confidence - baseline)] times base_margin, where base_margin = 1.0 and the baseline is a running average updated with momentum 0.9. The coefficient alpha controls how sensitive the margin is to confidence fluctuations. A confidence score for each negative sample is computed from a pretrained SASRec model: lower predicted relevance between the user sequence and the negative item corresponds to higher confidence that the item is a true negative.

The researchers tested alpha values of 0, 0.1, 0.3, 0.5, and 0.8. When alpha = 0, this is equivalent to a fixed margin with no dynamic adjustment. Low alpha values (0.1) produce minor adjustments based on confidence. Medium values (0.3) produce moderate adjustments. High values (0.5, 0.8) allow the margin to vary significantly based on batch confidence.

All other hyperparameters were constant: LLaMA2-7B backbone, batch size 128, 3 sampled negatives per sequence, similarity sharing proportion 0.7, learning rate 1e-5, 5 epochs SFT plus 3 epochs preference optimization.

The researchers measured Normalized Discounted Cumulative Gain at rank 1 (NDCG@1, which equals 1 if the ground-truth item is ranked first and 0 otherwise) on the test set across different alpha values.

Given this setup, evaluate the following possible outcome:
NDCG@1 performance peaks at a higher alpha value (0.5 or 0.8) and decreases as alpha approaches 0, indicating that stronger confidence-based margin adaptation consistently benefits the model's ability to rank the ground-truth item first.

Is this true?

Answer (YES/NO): NO